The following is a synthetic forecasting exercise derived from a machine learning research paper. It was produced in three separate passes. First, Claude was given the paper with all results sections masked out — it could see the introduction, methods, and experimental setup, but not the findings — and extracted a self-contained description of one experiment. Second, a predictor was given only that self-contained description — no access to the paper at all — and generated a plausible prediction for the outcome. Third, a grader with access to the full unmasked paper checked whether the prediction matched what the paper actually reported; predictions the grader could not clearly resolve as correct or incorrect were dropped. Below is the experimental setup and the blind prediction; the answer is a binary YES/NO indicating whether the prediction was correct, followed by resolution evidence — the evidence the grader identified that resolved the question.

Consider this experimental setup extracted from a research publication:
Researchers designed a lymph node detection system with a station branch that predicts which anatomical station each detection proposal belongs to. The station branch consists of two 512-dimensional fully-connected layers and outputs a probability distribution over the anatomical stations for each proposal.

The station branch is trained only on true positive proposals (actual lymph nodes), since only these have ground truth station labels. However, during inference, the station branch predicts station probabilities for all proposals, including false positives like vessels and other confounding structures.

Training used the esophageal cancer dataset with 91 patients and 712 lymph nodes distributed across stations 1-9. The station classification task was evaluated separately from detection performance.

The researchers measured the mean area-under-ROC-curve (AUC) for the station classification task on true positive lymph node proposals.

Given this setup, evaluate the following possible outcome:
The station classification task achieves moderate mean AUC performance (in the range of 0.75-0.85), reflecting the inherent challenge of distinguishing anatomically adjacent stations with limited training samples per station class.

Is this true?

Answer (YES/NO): NO